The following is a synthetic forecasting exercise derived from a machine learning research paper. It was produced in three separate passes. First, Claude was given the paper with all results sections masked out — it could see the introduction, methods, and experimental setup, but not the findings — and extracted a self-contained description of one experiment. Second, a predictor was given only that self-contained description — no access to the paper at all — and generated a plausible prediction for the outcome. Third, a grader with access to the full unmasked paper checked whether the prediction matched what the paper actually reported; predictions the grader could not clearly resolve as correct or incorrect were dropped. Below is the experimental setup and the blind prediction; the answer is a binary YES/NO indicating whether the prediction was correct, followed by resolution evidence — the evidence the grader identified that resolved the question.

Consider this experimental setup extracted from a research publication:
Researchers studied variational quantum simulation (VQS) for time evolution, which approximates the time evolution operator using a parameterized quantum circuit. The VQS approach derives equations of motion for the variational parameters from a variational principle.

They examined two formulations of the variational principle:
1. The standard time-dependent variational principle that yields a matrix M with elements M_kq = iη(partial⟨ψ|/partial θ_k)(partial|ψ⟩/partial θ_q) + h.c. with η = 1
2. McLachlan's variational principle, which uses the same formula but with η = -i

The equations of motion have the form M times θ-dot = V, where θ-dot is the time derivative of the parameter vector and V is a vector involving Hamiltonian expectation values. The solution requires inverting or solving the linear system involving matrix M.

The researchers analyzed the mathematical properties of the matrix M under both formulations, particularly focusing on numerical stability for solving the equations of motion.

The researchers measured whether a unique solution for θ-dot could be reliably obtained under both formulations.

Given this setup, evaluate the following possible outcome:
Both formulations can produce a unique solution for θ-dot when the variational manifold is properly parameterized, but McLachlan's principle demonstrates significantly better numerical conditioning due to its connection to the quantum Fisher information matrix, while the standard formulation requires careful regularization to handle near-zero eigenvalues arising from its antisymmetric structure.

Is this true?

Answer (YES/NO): NO